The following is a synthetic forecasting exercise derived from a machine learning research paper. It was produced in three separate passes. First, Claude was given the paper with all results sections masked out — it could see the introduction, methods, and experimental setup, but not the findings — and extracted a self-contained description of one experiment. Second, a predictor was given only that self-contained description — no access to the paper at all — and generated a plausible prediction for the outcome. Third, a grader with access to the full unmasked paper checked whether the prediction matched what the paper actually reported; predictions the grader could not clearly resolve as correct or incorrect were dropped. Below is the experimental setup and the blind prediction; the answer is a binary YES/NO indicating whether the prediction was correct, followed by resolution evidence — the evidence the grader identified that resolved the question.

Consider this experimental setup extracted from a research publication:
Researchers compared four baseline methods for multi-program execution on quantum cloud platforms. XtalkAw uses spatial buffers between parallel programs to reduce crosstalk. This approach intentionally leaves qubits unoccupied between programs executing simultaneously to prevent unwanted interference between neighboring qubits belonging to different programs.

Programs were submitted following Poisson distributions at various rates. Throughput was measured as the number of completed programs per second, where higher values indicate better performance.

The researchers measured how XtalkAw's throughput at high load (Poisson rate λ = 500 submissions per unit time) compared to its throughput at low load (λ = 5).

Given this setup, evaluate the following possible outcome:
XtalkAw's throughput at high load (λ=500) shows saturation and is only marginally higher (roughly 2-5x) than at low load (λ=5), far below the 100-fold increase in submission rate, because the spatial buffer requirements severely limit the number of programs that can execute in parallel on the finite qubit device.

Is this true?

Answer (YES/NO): NO